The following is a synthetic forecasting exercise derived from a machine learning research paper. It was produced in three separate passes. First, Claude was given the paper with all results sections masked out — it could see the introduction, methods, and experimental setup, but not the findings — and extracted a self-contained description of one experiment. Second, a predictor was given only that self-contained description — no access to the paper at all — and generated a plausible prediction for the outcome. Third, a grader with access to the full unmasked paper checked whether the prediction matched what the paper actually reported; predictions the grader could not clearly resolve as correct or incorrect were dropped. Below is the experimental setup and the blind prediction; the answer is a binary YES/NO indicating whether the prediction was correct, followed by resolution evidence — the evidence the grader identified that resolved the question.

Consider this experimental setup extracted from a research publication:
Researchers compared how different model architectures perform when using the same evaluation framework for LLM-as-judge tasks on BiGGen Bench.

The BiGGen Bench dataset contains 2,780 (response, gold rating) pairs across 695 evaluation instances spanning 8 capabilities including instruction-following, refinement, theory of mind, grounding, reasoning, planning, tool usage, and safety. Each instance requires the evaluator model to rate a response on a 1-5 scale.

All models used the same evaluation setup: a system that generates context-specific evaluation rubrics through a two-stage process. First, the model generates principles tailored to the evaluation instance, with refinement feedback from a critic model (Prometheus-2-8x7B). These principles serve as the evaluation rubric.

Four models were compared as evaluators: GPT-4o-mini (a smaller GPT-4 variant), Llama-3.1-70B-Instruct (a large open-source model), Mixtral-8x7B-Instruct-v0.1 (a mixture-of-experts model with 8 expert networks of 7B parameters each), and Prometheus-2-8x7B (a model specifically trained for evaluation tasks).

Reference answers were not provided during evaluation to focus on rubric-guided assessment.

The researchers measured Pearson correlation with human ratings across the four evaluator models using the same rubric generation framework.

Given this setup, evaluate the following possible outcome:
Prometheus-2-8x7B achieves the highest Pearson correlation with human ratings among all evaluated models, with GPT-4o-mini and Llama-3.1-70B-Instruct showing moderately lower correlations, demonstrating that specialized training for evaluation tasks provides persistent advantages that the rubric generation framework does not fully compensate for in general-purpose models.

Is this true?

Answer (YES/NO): NO